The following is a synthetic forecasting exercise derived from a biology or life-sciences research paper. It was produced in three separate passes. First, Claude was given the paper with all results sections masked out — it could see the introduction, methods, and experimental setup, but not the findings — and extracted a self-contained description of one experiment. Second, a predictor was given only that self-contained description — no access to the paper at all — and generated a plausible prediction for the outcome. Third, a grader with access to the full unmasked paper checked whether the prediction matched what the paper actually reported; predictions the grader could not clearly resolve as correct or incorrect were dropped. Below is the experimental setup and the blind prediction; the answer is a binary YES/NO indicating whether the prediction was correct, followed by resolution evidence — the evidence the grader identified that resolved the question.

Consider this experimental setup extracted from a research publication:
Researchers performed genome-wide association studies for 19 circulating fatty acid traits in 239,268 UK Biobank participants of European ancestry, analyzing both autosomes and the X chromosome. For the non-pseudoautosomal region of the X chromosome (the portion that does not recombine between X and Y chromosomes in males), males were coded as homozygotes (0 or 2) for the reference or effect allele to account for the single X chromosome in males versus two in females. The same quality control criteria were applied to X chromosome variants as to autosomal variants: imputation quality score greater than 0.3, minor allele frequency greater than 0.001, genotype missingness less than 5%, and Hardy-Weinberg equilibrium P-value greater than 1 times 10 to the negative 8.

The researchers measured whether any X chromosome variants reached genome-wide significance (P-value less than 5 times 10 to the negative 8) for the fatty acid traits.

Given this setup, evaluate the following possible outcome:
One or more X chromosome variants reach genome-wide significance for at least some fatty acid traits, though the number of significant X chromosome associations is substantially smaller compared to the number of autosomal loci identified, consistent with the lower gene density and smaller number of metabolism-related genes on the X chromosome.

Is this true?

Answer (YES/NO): YES